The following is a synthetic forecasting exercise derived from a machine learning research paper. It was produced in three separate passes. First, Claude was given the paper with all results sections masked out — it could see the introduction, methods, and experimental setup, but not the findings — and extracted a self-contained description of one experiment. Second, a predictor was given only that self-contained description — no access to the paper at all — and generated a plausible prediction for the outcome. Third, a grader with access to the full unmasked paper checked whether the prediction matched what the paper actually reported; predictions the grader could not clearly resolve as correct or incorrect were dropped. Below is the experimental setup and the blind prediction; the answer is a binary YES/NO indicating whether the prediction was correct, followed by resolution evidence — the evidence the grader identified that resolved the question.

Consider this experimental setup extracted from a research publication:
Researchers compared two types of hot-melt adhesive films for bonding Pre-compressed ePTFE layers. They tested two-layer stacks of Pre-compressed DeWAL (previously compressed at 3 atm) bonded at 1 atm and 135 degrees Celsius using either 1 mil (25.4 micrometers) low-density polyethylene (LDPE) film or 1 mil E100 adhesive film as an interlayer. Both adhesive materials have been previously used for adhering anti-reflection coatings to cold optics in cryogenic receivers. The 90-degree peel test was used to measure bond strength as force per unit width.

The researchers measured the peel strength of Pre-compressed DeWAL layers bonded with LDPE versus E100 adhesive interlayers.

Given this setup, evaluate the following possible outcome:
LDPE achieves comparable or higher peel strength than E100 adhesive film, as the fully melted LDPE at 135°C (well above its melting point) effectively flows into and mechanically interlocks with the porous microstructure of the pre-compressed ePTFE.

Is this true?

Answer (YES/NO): YES